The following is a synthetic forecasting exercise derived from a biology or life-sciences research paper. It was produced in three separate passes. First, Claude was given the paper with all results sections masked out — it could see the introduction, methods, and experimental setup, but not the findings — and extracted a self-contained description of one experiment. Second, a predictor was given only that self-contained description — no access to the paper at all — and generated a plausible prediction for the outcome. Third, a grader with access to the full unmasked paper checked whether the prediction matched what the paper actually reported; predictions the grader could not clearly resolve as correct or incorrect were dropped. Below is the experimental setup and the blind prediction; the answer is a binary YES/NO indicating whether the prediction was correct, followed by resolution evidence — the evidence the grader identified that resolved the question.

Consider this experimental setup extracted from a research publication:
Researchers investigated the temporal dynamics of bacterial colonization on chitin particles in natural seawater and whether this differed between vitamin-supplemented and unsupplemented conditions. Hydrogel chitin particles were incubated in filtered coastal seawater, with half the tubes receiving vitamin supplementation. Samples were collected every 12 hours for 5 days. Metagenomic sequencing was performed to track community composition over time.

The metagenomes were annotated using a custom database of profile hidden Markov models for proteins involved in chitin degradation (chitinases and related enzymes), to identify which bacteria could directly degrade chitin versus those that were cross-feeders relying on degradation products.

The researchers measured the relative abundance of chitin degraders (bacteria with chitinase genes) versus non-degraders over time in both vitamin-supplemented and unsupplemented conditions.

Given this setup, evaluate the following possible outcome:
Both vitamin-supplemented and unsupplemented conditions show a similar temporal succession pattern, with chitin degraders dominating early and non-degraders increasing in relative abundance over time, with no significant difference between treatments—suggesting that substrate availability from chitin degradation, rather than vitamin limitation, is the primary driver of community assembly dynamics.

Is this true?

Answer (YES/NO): NO